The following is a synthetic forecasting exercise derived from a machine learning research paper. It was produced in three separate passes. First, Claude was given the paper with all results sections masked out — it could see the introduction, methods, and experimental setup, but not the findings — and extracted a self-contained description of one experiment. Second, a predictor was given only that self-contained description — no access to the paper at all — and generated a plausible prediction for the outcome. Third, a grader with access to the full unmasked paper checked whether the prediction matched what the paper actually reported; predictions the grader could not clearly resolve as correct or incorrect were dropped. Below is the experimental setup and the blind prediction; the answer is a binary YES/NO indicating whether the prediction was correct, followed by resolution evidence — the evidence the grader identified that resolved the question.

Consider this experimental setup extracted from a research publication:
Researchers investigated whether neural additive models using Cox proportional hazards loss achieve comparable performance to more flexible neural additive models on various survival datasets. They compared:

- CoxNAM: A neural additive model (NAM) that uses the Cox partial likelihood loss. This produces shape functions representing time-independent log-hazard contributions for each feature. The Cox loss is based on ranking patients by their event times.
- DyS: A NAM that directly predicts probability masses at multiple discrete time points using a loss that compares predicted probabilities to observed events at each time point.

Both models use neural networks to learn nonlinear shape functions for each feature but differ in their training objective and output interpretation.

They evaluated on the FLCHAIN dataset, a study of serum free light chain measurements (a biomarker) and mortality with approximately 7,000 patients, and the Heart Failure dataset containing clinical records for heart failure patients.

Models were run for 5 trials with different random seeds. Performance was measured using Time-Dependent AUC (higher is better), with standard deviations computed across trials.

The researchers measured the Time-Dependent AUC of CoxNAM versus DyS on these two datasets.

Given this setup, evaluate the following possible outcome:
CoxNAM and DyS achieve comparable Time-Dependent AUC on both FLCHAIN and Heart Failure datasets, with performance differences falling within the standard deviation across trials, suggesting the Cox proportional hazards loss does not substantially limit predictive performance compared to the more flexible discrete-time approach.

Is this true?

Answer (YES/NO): NO